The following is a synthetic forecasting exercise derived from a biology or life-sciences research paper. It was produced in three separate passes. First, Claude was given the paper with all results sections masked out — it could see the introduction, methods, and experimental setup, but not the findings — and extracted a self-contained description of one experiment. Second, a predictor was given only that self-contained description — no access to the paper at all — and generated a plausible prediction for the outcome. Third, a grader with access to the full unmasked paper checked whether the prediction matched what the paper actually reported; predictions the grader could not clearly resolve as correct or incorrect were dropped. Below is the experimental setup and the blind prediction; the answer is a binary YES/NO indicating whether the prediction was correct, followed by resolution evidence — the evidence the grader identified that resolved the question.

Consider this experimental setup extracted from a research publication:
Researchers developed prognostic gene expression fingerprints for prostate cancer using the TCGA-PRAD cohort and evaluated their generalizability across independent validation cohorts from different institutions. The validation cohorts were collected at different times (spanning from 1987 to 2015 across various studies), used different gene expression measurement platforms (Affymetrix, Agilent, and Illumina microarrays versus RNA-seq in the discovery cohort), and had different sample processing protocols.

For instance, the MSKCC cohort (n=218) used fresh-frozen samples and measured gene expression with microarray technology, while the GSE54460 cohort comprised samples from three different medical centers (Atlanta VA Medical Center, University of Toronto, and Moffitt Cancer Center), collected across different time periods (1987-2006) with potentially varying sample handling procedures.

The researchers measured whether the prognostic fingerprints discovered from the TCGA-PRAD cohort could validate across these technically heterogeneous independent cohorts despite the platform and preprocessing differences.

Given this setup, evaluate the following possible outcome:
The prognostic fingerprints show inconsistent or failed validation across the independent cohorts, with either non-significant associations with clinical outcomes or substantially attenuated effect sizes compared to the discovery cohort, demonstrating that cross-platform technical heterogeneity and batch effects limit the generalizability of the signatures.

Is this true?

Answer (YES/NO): NO